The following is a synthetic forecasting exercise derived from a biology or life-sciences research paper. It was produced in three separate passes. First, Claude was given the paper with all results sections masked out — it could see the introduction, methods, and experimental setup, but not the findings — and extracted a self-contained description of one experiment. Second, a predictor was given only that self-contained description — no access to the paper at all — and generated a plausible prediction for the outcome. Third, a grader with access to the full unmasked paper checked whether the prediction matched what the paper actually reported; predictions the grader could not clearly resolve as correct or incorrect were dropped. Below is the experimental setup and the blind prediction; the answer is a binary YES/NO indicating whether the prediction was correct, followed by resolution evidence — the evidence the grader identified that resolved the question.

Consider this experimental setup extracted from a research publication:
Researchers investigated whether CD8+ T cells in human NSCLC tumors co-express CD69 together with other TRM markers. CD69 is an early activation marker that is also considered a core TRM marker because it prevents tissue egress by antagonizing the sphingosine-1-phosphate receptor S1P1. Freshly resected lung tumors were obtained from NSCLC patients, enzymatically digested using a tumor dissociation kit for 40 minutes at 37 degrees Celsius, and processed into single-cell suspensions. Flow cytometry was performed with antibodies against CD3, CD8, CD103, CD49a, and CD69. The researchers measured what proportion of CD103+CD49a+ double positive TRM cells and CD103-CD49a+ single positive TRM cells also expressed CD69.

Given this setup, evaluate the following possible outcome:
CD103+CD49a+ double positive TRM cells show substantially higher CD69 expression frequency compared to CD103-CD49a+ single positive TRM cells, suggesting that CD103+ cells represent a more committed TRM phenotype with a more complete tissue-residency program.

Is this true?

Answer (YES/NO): YES